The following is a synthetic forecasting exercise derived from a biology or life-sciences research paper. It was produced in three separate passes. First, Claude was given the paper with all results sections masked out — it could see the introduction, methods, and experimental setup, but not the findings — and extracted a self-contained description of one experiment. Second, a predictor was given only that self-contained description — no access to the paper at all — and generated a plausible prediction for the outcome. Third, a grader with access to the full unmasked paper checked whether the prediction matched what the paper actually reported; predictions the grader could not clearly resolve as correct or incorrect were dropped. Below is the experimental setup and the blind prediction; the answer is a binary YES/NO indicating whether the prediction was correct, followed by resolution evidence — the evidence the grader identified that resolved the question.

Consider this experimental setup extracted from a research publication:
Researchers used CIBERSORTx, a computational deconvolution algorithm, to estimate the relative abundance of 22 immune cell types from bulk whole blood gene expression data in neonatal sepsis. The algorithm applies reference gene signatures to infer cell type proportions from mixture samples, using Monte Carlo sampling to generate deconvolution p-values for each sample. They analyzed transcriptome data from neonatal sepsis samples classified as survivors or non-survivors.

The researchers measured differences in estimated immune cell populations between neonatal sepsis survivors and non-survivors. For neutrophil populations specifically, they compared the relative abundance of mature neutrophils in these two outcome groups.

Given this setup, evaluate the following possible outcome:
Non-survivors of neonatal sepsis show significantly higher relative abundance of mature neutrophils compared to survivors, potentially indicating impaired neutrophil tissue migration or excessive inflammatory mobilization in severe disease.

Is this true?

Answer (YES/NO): NO